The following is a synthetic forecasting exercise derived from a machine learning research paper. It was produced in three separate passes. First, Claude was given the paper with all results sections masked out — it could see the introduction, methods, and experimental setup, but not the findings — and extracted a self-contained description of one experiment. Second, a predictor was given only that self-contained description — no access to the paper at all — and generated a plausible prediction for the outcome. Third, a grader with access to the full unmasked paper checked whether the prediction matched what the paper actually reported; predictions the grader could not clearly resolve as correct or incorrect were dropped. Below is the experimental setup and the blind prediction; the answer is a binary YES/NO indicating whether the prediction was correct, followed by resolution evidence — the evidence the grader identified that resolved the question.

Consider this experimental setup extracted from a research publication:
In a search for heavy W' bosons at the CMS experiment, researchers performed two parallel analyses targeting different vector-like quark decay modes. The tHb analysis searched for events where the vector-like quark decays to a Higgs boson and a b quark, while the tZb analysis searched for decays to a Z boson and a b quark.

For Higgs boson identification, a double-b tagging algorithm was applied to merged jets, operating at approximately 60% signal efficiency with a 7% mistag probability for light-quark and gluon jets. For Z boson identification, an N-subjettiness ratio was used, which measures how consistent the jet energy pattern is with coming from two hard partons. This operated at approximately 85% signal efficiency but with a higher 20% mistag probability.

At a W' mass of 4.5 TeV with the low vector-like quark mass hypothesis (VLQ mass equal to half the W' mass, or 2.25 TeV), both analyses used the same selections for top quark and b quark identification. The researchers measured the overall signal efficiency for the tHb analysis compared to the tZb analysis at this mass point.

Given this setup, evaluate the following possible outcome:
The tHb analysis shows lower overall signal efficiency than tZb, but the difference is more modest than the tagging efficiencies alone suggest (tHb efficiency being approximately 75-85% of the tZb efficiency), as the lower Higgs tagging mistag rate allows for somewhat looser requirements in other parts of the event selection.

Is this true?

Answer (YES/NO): NO